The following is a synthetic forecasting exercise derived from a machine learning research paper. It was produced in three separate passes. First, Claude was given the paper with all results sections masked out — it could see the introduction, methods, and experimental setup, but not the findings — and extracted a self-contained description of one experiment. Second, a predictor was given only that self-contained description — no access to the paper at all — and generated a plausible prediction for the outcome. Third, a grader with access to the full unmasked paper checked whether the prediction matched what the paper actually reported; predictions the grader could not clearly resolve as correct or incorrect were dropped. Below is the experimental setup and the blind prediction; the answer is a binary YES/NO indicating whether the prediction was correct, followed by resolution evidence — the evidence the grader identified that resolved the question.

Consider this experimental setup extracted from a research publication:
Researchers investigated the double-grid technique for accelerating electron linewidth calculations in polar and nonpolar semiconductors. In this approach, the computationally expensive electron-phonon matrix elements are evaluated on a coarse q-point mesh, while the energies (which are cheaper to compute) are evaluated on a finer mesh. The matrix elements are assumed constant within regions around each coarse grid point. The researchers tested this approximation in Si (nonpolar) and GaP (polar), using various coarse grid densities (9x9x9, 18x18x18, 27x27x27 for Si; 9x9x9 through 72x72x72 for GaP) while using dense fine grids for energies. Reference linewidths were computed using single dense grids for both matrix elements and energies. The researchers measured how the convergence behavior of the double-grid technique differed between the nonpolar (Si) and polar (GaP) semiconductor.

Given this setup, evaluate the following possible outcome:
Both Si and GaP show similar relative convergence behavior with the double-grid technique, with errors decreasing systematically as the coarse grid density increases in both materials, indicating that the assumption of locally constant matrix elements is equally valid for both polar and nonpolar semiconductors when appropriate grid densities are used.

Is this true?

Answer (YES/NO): NO